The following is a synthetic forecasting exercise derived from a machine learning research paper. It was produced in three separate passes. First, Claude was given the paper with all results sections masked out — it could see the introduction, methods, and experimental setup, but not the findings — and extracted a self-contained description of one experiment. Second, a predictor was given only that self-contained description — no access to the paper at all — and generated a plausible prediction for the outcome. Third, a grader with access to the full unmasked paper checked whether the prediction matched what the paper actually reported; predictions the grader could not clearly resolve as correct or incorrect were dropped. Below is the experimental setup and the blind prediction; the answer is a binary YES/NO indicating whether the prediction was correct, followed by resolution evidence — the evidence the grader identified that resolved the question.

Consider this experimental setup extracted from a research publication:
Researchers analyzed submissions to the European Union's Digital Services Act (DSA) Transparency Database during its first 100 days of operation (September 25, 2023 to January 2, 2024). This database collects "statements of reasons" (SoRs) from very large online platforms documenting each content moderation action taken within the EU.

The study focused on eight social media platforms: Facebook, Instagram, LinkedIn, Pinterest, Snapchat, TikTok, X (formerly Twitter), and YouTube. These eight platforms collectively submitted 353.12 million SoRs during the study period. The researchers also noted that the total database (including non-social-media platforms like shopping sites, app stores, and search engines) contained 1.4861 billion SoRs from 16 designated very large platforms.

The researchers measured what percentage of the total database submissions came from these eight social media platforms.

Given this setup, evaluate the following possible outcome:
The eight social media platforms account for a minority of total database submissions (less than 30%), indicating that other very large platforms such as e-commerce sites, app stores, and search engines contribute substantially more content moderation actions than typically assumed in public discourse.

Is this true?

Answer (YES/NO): YES